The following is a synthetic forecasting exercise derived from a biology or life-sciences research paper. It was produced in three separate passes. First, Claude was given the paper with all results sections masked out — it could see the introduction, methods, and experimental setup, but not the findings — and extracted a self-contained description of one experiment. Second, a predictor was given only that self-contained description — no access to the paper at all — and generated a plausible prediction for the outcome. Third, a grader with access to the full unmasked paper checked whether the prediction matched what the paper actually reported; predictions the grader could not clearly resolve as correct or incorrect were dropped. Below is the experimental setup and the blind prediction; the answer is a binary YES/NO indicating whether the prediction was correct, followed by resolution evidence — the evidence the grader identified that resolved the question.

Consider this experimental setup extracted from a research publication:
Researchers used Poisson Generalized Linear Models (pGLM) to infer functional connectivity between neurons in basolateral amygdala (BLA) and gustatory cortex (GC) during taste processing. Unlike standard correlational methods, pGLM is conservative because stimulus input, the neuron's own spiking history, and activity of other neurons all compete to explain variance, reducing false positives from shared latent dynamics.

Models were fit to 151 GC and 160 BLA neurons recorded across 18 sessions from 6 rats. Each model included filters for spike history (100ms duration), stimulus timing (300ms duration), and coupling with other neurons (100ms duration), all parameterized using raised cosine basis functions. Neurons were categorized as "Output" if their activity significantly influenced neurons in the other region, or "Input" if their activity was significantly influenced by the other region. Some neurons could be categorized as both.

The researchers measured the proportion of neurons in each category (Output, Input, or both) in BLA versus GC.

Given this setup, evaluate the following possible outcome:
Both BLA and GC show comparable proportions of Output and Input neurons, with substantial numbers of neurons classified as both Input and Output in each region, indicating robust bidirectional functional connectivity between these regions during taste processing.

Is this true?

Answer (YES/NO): NO